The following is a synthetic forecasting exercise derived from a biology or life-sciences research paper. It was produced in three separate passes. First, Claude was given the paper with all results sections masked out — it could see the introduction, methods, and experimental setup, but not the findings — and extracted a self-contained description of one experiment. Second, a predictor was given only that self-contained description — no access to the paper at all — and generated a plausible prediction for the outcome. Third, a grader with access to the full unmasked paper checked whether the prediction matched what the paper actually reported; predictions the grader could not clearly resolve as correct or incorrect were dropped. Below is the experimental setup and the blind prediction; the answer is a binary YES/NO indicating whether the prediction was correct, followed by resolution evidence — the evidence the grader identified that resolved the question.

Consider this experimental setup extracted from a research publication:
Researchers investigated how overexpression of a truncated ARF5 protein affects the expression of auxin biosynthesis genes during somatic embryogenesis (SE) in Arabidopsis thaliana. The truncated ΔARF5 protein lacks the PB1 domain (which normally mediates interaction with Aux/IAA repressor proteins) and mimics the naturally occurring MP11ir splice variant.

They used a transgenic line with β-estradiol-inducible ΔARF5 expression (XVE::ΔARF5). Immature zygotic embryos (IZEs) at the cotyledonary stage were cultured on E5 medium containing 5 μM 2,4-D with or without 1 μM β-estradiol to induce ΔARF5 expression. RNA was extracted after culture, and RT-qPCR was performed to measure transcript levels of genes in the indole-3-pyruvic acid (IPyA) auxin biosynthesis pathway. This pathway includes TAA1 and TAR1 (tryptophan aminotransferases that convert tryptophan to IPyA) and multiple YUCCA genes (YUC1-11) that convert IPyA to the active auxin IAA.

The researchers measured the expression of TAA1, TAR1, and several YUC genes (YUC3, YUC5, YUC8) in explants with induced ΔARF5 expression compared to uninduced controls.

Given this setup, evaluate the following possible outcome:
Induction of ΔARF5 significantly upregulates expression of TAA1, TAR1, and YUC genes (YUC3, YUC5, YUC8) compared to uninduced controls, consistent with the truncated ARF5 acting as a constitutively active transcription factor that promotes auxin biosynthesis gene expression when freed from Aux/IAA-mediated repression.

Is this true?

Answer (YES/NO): NO